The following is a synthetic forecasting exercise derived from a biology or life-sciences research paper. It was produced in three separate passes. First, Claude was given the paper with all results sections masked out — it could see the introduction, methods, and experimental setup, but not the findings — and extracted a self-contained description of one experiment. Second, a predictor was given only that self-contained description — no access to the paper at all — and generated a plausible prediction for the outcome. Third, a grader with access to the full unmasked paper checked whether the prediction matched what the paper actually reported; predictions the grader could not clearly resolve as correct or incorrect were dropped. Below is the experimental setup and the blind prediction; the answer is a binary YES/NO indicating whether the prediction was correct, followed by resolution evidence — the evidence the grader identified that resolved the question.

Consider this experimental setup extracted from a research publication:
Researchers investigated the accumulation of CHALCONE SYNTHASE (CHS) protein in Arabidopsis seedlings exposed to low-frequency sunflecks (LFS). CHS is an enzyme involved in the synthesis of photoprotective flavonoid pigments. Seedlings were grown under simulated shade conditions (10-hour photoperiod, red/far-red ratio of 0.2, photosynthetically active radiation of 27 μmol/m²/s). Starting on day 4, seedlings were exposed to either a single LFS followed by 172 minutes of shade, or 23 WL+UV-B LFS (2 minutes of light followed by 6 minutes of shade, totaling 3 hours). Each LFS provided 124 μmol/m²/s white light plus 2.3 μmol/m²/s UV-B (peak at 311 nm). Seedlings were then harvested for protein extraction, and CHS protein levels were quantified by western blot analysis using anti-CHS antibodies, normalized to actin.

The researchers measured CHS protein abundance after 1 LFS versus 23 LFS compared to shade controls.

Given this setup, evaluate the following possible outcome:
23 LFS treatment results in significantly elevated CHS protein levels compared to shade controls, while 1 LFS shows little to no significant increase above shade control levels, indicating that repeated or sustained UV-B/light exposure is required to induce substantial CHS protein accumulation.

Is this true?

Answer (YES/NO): YES